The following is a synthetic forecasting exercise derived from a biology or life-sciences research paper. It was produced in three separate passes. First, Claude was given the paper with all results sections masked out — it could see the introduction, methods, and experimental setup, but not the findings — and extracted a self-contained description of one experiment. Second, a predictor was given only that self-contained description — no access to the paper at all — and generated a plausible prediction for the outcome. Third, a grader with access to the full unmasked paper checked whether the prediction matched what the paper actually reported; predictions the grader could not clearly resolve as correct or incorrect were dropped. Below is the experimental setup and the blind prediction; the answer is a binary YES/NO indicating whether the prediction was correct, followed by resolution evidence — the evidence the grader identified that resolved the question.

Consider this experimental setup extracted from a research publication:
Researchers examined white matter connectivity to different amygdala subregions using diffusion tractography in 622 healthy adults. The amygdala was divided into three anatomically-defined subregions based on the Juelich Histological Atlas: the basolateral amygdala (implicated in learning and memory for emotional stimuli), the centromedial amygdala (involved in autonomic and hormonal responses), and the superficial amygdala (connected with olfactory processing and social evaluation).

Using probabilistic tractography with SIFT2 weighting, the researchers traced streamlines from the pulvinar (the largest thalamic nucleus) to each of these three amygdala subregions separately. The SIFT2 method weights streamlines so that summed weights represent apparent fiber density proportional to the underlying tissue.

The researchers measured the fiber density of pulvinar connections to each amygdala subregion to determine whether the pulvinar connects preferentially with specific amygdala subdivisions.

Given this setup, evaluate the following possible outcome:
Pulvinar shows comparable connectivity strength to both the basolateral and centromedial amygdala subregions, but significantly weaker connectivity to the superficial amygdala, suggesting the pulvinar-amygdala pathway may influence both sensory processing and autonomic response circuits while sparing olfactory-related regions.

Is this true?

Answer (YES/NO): NO